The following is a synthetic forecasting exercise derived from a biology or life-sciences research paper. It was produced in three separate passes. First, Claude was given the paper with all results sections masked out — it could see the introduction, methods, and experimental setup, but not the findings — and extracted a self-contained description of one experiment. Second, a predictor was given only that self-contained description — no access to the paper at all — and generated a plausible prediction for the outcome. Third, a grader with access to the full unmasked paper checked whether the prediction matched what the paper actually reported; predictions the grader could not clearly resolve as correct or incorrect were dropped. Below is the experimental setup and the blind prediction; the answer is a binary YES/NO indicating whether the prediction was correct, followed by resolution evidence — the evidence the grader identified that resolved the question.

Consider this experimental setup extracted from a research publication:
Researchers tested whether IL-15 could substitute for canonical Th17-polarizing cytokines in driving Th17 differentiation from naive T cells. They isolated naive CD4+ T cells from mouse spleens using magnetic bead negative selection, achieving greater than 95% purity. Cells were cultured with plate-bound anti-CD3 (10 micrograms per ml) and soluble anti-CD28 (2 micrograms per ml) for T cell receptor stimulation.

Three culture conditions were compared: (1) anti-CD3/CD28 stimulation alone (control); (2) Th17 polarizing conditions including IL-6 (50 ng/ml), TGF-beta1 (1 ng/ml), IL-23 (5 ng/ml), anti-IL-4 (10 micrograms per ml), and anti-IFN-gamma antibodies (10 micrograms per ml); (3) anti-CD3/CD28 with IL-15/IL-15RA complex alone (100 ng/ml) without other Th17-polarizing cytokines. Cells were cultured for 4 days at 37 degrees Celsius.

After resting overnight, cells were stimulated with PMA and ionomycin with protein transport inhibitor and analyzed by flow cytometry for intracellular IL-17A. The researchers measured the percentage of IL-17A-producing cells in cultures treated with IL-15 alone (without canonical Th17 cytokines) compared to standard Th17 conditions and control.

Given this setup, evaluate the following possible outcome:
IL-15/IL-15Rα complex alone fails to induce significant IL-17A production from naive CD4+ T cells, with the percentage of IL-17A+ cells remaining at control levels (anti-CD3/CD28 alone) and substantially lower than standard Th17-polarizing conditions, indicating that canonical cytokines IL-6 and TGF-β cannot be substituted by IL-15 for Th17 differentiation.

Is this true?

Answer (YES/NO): YES